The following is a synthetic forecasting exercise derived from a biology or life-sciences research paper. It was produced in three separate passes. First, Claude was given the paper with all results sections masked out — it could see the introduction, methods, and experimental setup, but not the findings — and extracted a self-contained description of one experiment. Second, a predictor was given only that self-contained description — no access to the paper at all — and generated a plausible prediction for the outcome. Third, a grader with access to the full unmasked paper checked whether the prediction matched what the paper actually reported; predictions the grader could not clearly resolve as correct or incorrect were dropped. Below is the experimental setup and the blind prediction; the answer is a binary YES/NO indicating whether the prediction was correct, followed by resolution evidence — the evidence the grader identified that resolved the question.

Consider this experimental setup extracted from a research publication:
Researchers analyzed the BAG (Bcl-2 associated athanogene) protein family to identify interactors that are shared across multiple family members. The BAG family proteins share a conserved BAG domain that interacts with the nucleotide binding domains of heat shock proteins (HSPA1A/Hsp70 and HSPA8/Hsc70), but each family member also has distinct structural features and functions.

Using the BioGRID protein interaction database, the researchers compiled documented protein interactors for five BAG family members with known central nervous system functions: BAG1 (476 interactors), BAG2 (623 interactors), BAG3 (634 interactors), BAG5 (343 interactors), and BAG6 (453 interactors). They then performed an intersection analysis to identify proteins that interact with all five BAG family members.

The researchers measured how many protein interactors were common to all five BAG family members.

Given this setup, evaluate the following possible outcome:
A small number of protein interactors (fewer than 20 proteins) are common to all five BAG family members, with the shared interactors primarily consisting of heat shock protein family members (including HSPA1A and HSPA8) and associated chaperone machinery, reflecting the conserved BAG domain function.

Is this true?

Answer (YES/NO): NO